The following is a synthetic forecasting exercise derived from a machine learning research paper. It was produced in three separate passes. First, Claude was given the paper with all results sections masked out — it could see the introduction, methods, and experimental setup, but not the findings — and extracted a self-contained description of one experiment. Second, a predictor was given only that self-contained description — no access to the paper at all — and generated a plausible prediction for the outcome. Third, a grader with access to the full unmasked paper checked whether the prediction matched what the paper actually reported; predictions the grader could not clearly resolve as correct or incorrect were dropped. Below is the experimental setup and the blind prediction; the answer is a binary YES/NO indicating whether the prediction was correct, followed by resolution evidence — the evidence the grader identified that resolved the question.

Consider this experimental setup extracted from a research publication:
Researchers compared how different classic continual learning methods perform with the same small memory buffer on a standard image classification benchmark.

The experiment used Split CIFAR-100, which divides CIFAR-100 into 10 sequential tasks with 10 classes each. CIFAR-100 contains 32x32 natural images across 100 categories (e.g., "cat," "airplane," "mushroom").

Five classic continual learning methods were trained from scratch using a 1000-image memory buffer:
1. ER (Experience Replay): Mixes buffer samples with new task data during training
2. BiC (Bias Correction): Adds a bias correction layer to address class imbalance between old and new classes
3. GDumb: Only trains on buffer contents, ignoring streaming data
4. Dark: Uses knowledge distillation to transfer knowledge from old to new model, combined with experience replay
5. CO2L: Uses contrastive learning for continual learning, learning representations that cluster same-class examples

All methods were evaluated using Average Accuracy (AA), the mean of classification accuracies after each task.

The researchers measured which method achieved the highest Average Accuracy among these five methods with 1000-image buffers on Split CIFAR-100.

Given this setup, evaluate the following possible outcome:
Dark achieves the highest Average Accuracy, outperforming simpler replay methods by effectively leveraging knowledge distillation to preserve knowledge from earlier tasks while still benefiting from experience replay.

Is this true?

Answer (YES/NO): NO